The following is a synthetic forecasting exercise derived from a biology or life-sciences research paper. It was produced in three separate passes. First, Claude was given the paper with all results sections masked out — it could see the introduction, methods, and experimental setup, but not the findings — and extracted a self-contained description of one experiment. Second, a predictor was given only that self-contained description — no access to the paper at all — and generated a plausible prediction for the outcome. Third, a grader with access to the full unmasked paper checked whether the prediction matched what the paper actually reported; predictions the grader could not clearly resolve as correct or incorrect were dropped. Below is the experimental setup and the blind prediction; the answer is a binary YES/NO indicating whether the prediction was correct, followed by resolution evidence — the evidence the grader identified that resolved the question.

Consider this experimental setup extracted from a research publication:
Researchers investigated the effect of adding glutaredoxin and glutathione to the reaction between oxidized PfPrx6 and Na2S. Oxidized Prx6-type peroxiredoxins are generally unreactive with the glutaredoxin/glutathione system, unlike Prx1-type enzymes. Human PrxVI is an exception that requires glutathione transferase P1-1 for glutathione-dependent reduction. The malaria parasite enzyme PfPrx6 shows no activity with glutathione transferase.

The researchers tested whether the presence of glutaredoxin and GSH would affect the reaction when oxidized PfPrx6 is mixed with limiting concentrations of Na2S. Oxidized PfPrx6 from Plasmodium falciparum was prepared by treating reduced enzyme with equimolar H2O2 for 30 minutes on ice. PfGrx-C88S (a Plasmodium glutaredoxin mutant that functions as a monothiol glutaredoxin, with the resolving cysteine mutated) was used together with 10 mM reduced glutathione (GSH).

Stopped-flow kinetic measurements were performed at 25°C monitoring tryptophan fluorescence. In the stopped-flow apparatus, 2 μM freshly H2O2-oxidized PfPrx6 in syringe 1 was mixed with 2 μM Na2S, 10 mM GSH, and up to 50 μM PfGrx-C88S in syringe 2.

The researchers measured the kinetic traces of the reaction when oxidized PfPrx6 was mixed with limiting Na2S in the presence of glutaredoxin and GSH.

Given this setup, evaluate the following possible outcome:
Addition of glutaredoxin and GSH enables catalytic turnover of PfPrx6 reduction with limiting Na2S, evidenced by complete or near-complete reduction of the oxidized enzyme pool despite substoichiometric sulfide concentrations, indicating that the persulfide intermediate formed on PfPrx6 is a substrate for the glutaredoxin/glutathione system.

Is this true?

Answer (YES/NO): NO